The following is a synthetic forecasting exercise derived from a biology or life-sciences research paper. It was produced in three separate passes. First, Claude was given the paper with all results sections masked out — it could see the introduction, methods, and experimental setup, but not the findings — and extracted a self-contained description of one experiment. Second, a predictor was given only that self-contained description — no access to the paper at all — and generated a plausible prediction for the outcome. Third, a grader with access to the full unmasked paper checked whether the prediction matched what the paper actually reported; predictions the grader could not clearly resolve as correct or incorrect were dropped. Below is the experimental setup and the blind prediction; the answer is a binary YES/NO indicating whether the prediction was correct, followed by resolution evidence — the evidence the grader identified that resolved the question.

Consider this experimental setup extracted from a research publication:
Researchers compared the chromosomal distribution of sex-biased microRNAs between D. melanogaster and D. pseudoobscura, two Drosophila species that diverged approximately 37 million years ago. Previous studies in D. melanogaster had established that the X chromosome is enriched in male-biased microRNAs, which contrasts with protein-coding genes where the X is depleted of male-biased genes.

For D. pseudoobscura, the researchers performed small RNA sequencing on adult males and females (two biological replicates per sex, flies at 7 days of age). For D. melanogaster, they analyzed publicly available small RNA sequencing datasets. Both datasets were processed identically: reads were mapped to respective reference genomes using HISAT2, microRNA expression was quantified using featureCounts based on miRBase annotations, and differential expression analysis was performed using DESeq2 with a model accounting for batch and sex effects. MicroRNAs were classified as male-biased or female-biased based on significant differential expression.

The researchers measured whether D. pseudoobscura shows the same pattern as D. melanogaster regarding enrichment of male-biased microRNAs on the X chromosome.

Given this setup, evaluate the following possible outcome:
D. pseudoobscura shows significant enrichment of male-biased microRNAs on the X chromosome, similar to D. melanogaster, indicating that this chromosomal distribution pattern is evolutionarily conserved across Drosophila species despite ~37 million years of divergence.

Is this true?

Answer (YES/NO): YES